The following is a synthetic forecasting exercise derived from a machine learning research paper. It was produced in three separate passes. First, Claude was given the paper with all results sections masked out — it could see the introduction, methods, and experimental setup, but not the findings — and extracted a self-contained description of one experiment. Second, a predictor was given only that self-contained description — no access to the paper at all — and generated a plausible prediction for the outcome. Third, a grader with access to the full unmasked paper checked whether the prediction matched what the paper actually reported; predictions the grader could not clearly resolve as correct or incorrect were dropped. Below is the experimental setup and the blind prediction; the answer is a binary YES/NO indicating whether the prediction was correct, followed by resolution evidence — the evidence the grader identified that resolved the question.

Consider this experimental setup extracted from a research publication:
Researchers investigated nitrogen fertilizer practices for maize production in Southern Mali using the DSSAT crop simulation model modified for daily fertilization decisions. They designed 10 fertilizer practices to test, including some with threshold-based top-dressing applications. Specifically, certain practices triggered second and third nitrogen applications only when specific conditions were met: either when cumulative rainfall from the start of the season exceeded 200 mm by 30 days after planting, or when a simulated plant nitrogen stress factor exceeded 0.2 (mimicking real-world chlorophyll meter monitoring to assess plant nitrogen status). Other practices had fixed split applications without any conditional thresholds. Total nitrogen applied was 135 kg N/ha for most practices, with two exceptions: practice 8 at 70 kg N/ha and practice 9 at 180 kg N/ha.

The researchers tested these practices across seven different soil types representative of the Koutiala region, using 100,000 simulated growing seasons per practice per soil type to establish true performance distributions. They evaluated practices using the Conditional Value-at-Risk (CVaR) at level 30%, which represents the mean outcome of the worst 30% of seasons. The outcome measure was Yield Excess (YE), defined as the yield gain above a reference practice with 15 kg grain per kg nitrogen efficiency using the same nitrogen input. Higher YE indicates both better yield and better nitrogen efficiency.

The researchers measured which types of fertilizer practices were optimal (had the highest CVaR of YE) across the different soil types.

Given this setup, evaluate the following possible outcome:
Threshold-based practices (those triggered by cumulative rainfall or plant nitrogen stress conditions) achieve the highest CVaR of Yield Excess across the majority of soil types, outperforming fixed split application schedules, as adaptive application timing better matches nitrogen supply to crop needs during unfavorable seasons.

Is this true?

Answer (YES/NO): NO